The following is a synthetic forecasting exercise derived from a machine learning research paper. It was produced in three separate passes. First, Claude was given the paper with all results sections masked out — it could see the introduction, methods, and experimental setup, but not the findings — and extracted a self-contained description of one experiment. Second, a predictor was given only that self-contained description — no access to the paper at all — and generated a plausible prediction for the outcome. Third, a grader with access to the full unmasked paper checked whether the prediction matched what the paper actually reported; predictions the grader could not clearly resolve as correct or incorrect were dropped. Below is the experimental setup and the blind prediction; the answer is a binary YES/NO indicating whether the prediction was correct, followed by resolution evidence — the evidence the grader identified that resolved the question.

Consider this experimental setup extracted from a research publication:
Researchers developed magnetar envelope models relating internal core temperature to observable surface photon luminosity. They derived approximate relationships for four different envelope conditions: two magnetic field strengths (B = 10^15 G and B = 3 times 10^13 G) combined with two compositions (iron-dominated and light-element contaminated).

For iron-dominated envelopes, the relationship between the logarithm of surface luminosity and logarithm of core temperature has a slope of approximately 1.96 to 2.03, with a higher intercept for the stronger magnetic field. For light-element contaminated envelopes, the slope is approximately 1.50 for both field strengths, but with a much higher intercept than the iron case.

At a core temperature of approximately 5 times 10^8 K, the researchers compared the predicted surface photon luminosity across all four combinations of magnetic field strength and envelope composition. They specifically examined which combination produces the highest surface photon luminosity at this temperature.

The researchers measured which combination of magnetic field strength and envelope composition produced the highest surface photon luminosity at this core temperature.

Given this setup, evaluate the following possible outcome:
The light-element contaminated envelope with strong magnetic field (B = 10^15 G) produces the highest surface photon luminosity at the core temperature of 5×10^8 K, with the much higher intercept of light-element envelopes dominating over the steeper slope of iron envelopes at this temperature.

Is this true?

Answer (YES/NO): YES